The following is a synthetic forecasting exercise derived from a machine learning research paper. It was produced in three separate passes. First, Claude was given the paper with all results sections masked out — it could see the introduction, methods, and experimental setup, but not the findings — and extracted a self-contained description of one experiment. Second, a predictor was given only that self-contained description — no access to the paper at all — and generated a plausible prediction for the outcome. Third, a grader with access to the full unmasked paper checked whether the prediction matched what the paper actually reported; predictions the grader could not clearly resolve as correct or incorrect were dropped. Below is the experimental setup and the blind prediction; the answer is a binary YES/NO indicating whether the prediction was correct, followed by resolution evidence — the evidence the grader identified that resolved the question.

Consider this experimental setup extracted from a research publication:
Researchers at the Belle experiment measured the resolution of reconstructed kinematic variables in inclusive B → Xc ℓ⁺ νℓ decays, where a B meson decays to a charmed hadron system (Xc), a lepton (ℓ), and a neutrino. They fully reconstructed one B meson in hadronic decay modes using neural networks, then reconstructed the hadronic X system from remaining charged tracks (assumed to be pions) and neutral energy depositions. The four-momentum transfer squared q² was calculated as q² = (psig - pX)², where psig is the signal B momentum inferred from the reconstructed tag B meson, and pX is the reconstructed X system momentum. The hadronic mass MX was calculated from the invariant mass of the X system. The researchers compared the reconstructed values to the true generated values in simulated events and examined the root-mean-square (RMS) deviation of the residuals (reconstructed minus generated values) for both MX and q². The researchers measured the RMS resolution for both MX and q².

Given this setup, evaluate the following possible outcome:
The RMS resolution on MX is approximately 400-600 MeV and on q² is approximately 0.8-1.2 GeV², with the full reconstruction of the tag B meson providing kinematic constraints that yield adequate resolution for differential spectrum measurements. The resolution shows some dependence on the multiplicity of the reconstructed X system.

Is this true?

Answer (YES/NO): NO